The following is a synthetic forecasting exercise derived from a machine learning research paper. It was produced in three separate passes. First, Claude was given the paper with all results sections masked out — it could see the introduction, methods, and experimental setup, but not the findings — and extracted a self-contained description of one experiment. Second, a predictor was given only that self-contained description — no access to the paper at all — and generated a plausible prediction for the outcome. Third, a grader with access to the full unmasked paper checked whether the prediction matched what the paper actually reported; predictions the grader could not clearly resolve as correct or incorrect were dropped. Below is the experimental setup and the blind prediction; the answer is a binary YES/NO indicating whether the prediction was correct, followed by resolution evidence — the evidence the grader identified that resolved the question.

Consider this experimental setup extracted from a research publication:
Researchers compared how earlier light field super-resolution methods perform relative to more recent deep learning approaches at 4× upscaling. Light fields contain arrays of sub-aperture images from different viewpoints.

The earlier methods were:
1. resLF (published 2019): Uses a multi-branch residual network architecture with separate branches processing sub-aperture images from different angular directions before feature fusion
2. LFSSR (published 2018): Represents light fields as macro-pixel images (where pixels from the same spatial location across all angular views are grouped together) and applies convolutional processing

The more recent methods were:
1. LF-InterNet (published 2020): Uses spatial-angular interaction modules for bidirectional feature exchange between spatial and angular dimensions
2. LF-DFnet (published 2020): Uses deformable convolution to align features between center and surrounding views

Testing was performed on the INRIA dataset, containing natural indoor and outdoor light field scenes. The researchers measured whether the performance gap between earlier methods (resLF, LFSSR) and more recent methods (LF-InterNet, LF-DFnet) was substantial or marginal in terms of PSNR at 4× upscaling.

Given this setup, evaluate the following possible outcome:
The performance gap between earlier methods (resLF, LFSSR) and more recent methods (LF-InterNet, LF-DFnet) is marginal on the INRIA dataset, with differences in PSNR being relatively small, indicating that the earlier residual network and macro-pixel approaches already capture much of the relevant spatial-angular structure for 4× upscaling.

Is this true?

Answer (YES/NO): NO